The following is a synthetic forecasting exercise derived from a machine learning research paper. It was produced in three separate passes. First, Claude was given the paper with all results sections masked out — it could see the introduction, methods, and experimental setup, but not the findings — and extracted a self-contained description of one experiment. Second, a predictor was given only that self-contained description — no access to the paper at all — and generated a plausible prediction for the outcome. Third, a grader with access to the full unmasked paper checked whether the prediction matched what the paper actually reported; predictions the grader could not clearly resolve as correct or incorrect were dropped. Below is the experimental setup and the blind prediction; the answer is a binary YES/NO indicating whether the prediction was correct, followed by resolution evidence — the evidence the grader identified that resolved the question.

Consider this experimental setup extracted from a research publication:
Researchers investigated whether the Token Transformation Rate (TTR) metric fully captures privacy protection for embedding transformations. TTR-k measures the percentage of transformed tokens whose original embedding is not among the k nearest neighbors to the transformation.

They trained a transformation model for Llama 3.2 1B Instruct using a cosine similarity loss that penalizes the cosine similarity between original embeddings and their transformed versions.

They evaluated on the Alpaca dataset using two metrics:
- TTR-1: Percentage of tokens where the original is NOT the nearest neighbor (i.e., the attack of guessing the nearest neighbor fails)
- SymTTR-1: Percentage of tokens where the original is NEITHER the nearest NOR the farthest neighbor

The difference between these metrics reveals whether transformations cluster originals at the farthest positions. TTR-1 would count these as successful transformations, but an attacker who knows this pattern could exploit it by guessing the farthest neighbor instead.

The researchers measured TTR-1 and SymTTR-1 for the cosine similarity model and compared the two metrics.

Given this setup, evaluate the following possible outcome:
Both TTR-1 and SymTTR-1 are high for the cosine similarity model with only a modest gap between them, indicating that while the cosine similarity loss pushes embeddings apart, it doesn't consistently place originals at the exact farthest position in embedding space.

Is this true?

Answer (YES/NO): NO